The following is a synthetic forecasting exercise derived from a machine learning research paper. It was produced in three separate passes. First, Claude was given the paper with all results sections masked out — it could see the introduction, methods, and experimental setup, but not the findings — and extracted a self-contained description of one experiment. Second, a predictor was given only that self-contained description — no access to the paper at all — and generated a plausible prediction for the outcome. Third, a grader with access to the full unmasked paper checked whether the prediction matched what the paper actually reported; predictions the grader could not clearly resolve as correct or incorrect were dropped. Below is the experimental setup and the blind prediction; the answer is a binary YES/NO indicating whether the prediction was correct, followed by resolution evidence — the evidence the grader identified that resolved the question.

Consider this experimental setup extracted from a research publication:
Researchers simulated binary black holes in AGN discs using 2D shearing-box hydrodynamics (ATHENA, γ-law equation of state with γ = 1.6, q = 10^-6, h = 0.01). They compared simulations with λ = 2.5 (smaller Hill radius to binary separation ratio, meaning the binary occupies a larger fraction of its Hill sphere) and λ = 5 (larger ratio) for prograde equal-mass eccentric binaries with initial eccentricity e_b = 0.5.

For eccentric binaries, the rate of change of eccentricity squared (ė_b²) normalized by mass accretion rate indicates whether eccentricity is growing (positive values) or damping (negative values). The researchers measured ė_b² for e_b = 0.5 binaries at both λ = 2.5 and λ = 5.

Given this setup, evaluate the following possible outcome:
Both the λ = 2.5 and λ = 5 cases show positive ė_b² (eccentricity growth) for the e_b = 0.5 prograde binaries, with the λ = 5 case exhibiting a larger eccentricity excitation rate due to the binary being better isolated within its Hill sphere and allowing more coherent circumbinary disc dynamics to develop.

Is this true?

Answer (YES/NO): NO